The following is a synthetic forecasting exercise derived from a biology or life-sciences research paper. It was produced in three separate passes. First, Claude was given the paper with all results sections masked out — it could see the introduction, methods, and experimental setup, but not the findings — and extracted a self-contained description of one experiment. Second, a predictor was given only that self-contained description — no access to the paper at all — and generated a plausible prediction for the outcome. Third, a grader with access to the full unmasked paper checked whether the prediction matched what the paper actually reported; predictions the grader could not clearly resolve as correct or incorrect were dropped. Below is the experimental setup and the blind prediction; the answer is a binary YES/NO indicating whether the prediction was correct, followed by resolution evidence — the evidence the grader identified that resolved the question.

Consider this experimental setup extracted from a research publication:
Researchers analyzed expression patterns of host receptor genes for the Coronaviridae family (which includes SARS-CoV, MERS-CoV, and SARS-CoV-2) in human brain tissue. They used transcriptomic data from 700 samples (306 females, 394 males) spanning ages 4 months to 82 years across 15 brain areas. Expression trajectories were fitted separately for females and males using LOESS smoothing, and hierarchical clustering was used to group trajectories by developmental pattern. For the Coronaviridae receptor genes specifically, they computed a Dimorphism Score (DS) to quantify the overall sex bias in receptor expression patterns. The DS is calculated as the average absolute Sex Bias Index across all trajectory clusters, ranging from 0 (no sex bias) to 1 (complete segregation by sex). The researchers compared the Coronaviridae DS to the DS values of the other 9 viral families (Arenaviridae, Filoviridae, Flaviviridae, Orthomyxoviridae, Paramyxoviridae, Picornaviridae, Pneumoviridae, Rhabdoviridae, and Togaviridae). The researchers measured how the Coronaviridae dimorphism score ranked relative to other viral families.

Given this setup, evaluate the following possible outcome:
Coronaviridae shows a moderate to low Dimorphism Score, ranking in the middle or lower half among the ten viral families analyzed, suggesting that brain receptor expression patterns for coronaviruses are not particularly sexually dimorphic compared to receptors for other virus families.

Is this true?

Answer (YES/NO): NO